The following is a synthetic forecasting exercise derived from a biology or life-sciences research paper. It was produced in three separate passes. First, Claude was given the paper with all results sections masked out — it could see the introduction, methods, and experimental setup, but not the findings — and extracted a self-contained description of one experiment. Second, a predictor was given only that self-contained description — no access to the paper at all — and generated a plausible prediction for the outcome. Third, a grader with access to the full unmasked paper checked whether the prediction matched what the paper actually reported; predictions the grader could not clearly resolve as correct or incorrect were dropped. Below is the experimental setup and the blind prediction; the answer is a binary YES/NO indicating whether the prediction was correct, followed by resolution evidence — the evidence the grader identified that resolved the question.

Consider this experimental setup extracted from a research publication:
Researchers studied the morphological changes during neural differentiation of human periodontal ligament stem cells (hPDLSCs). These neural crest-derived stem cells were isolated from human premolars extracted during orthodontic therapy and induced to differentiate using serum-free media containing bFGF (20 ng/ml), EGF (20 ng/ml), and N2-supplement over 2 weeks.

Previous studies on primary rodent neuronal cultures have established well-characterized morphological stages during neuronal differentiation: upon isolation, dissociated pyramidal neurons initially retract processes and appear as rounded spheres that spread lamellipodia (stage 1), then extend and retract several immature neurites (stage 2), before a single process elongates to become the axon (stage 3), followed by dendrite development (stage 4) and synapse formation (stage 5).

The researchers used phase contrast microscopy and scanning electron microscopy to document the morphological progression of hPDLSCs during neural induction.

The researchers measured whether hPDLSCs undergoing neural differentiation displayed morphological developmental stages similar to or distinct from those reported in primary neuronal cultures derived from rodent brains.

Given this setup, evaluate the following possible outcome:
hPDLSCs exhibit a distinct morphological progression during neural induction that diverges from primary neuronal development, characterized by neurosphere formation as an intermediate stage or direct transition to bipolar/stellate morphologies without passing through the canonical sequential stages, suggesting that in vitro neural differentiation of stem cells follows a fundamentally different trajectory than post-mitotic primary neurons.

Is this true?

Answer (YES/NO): NO